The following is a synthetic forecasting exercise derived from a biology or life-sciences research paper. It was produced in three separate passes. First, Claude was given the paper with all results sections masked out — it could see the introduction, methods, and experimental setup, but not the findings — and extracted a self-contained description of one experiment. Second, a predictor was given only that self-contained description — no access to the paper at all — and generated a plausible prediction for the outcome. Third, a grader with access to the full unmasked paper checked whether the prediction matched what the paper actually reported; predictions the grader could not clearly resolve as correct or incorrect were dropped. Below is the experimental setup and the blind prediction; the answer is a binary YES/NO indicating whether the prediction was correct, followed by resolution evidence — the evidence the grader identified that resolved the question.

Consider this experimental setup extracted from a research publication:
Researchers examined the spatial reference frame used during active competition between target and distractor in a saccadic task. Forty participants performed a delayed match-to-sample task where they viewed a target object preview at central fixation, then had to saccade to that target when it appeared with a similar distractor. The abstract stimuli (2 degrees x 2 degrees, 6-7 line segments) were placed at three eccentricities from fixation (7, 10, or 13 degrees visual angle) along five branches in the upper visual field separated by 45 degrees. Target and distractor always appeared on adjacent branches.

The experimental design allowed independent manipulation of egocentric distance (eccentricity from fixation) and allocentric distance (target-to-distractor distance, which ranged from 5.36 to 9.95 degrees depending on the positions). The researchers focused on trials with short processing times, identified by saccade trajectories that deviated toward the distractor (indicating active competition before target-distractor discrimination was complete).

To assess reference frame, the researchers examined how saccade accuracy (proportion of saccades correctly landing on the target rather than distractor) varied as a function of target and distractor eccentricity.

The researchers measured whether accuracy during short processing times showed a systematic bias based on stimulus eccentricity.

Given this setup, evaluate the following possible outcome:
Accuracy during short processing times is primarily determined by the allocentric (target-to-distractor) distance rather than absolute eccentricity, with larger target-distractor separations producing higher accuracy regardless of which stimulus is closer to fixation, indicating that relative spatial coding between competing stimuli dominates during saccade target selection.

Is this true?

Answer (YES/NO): NO